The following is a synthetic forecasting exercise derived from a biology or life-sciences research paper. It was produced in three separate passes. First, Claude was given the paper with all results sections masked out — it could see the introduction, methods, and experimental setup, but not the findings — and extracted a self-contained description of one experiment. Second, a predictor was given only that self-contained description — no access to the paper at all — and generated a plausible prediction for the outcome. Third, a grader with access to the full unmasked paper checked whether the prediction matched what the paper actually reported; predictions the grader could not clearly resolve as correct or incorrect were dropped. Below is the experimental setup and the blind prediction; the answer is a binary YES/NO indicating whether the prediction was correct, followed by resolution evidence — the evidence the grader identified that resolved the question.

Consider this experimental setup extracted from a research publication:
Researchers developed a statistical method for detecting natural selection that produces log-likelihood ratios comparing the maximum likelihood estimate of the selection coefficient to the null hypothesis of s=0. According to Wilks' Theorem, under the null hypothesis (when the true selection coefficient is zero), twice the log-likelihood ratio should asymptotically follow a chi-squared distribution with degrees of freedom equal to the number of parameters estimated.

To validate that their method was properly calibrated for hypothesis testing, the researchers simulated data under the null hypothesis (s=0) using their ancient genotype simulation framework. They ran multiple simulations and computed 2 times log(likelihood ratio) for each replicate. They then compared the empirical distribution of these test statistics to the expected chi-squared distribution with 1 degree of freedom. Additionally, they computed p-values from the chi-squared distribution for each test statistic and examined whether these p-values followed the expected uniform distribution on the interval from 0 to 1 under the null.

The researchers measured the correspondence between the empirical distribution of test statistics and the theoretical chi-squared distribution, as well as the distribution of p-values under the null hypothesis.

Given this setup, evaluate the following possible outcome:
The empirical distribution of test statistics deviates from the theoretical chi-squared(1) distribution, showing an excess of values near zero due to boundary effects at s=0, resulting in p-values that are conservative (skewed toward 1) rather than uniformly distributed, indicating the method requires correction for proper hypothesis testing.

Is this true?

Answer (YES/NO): NO